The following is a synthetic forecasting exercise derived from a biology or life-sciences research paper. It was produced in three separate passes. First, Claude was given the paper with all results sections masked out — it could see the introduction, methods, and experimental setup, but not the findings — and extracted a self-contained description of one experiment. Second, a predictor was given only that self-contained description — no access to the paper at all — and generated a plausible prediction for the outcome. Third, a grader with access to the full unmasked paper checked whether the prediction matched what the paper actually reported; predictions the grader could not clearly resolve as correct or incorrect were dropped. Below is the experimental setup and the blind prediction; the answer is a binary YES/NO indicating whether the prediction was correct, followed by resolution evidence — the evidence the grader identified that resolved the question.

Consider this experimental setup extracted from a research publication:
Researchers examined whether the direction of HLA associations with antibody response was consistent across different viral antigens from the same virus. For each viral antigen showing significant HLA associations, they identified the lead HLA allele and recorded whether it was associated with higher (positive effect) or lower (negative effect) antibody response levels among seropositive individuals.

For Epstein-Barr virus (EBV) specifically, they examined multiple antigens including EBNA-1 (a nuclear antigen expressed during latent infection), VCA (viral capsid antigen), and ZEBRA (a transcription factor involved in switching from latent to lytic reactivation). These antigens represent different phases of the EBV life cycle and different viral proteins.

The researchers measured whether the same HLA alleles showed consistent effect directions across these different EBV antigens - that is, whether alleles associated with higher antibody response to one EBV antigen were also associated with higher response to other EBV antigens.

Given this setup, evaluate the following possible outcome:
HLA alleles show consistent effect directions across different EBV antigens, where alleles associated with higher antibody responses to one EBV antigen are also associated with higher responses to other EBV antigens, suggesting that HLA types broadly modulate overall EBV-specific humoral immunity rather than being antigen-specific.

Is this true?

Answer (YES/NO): NO